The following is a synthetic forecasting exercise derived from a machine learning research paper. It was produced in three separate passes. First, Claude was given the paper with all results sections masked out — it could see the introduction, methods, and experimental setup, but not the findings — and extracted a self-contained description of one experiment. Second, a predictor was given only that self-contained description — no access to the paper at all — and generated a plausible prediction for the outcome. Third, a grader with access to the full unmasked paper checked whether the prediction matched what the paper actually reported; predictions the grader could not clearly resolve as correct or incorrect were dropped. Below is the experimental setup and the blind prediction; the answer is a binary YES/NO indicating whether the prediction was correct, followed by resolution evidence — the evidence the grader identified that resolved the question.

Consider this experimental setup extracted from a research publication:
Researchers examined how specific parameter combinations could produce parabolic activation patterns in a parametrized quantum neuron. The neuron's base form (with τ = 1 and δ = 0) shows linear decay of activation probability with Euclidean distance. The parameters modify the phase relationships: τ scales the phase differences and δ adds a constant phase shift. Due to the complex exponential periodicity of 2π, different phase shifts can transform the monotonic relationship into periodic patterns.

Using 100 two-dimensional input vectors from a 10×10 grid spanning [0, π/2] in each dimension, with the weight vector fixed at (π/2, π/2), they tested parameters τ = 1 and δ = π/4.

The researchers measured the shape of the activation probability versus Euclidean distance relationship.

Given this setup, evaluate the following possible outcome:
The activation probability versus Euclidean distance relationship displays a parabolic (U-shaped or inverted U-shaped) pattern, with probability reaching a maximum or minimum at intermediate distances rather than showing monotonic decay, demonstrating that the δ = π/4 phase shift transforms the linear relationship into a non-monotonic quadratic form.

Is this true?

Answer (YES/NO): NO